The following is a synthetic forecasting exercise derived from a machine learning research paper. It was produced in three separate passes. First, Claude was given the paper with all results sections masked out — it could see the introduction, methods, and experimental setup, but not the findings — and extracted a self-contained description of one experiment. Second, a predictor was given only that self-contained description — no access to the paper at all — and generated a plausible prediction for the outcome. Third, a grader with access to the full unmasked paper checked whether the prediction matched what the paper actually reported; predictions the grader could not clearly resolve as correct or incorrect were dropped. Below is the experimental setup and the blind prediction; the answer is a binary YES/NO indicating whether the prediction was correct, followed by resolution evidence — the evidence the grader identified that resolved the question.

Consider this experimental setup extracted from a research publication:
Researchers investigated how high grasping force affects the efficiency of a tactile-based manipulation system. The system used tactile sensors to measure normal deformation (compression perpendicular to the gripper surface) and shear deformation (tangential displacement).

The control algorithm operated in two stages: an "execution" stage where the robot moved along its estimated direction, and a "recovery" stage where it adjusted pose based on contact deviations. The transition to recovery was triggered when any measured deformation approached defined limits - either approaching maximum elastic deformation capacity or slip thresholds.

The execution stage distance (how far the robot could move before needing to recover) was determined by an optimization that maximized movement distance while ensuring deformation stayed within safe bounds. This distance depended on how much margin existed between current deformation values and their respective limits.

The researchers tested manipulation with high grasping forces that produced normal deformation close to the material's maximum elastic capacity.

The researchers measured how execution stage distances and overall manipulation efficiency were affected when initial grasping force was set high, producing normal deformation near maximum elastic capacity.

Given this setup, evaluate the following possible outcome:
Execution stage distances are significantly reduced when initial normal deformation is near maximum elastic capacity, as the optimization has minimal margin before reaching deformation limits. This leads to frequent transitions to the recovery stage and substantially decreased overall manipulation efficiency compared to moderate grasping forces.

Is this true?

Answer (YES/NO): YES